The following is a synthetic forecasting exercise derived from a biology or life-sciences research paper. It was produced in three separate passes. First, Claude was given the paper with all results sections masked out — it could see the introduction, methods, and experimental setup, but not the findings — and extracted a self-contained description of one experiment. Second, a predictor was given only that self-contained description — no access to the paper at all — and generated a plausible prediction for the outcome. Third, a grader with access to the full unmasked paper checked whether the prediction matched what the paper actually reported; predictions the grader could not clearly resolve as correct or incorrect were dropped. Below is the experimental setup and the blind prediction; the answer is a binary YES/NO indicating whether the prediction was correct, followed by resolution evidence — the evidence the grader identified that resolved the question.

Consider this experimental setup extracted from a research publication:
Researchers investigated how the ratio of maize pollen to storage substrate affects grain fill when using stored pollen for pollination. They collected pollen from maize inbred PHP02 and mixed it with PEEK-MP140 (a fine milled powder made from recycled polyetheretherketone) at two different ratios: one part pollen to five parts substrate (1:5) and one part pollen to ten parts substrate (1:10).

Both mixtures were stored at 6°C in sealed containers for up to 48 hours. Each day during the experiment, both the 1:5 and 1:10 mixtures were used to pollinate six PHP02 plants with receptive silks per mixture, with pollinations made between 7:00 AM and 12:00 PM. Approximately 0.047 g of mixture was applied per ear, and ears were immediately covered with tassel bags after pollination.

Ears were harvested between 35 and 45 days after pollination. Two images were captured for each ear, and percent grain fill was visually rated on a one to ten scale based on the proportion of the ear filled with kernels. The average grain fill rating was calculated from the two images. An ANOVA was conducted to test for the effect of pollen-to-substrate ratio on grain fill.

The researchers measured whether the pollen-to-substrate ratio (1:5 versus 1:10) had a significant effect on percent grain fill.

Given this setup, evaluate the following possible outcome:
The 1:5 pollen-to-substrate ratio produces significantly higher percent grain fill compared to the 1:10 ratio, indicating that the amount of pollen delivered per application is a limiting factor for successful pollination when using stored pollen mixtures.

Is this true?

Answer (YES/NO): YES